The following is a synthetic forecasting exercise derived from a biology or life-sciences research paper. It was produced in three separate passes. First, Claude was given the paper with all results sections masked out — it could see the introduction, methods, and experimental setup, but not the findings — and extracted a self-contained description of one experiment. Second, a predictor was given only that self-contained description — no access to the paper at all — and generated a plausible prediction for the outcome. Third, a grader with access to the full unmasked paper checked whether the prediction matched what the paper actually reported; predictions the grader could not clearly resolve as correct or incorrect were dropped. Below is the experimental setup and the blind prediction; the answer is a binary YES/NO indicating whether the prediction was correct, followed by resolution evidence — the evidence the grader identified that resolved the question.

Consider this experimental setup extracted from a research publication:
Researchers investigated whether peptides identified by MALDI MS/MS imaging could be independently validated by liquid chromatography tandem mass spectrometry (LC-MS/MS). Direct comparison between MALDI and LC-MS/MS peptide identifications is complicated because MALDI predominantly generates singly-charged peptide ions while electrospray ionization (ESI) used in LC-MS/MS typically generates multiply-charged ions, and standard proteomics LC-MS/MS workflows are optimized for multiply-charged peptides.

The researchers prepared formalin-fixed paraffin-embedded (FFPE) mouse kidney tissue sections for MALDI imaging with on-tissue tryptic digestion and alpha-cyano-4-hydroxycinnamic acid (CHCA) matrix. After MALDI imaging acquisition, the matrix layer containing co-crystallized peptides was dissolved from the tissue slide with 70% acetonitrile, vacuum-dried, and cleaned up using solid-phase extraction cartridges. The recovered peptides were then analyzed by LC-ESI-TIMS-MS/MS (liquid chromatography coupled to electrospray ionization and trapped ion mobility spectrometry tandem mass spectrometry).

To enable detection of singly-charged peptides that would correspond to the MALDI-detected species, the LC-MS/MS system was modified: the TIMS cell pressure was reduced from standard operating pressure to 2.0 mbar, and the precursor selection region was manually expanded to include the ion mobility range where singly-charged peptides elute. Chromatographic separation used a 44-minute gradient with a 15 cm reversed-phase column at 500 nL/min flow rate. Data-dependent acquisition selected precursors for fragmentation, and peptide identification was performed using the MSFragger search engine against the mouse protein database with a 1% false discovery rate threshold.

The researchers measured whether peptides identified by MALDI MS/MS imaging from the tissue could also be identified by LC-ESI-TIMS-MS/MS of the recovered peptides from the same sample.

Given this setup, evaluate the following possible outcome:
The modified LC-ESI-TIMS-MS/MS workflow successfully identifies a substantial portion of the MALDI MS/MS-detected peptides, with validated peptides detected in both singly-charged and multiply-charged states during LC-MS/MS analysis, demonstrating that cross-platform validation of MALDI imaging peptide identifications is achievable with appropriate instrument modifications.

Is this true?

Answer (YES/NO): YES